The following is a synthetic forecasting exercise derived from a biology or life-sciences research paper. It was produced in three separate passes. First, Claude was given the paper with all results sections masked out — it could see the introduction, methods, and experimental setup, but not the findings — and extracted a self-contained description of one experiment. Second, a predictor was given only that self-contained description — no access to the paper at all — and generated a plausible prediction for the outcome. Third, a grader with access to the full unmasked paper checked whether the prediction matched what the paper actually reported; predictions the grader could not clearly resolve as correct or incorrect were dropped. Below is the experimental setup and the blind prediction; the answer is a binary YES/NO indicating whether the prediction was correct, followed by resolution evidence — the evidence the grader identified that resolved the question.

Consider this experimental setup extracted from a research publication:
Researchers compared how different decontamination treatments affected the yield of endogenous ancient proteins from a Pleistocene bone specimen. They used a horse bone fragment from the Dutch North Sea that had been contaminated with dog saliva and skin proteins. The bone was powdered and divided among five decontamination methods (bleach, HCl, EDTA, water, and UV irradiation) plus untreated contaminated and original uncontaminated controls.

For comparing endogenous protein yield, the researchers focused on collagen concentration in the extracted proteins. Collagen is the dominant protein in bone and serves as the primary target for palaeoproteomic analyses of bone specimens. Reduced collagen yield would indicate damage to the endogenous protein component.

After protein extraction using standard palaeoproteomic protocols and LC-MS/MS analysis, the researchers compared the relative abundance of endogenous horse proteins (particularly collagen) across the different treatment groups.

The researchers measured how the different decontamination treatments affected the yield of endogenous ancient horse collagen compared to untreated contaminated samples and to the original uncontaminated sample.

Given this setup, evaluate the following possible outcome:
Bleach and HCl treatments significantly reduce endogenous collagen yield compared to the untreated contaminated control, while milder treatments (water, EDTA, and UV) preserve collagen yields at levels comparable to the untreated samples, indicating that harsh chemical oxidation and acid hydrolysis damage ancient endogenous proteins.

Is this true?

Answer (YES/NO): NO